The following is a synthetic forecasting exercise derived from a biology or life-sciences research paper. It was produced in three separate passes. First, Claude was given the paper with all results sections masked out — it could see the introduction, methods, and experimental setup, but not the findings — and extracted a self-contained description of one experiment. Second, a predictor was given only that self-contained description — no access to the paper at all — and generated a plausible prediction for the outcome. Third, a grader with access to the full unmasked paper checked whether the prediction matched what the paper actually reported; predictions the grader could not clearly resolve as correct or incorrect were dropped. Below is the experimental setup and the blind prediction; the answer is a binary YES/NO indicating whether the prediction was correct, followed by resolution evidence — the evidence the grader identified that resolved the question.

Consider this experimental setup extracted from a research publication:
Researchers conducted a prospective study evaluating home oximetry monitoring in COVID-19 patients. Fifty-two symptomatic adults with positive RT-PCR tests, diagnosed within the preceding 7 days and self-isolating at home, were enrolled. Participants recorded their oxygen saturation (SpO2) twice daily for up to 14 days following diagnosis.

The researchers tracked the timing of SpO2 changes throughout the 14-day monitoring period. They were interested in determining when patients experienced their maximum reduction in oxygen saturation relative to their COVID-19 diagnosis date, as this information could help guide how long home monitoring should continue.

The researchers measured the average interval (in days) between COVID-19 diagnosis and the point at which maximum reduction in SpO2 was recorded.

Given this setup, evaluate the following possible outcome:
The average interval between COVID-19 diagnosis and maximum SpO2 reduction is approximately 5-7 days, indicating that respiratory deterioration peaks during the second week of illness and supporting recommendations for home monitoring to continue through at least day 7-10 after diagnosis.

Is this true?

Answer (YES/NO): YES